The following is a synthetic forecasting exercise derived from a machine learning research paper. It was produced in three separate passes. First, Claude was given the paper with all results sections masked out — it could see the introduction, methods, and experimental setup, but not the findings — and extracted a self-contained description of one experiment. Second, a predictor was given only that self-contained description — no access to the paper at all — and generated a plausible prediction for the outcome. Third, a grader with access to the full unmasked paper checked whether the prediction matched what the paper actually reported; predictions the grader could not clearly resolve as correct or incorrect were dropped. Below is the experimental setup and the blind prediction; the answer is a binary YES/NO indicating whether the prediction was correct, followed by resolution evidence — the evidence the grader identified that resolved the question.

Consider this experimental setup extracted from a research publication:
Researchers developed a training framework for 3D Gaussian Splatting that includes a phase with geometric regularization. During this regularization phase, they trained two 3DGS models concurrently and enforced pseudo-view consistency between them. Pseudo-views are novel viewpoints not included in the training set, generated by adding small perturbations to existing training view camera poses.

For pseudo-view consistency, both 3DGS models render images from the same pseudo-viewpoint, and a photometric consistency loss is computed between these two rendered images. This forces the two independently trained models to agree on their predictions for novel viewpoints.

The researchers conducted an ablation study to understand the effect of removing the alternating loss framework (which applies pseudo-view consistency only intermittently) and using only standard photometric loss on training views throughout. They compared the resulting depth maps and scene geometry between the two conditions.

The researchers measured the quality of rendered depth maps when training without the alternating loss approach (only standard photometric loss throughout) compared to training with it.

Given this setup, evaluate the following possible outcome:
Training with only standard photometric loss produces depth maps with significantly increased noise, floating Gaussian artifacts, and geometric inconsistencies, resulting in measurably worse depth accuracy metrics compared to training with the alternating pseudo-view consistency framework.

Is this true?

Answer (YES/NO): NO